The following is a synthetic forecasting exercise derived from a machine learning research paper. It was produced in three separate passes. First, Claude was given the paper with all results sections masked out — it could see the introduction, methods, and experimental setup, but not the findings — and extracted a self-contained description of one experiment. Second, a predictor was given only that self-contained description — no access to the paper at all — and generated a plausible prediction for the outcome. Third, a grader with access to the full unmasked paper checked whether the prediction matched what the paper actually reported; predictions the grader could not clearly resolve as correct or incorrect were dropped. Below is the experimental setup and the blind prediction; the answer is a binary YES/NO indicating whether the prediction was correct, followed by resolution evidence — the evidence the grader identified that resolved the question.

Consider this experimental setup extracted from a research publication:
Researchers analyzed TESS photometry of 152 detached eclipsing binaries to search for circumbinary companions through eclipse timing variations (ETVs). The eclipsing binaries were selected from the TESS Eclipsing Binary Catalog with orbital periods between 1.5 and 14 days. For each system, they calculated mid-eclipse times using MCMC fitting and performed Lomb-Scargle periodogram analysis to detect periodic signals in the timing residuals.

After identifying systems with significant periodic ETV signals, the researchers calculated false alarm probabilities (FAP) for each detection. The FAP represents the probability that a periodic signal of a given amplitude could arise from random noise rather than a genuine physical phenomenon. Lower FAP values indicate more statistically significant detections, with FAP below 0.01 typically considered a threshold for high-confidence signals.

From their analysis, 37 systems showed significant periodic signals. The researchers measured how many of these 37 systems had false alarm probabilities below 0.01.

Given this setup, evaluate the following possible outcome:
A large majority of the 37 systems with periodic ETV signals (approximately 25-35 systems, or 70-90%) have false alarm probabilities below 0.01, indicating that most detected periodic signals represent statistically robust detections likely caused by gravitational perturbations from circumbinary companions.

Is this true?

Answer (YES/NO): NO